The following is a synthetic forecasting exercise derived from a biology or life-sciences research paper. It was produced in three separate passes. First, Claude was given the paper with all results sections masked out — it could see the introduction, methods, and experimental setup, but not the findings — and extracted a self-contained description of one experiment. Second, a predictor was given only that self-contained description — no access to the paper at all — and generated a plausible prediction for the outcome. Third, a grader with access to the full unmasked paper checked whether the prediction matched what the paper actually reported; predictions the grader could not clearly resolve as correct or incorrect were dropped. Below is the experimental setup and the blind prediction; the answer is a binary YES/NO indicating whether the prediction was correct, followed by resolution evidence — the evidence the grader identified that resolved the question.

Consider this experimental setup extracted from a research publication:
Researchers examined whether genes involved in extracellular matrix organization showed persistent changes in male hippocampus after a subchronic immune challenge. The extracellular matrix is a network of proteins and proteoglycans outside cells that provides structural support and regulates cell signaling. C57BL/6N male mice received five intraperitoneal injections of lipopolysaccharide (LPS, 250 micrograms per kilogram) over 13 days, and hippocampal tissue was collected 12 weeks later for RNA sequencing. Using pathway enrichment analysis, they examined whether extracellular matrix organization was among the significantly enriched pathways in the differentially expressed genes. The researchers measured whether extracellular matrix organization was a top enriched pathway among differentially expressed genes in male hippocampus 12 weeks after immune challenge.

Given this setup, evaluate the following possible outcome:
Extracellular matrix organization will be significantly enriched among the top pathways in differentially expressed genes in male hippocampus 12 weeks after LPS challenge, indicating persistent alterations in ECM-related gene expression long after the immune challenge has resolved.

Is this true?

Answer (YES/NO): YES